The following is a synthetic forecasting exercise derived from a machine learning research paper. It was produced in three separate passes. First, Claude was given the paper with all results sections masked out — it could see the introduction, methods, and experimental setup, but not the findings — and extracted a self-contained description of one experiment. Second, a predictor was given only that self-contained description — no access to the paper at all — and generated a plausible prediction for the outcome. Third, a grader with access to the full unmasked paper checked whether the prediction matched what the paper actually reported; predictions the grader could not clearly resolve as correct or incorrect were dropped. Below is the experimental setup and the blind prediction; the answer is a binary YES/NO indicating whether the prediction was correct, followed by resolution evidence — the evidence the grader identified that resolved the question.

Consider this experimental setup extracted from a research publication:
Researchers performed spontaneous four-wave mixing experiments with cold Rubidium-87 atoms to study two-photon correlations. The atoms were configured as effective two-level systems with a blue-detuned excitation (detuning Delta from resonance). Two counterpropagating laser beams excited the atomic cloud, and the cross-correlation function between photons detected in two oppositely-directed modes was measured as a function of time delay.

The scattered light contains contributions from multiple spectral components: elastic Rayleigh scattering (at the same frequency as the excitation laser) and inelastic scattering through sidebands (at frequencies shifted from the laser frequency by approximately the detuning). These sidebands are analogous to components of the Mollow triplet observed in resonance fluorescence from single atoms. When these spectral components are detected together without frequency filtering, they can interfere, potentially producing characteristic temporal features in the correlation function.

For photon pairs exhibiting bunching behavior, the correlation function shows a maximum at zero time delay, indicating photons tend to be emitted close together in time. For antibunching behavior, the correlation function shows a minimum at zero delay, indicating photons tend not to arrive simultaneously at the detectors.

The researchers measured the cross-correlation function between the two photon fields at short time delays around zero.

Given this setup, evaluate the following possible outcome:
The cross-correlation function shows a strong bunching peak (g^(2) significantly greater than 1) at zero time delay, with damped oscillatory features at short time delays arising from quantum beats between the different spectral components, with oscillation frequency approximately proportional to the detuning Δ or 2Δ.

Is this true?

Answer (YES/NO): NO